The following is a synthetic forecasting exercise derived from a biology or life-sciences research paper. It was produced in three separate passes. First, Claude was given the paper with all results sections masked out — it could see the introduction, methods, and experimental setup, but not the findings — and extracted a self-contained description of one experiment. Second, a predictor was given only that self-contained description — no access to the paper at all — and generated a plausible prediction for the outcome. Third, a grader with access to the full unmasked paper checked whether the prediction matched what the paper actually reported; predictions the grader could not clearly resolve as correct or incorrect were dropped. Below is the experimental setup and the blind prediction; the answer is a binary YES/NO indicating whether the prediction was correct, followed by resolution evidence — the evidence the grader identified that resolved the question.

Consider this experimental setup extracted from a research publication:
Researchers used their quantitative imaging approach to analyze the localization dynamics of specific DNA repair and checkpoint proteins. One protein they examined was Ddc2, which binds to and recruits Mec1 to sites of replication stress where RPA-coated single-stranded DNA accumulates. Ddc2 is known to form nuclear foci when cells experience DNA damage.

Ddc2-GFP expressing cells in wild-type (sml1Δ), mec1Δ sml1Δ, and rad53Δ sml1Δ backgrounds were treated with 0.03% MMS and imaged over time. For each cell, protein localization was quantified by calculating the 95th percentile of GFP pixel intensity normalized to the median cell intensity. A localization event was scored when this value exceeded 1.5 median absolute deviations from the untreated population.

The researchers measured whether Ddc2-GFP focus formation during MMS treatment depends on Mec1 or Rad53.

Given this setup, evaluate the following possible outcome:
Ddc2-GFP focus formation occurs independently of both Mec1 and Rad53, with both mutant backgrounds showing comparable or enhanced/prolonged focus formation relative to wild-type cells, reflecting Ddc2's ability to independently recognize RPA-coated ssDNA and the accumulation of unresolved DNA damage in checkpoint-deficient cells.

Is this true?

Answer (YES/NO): NO